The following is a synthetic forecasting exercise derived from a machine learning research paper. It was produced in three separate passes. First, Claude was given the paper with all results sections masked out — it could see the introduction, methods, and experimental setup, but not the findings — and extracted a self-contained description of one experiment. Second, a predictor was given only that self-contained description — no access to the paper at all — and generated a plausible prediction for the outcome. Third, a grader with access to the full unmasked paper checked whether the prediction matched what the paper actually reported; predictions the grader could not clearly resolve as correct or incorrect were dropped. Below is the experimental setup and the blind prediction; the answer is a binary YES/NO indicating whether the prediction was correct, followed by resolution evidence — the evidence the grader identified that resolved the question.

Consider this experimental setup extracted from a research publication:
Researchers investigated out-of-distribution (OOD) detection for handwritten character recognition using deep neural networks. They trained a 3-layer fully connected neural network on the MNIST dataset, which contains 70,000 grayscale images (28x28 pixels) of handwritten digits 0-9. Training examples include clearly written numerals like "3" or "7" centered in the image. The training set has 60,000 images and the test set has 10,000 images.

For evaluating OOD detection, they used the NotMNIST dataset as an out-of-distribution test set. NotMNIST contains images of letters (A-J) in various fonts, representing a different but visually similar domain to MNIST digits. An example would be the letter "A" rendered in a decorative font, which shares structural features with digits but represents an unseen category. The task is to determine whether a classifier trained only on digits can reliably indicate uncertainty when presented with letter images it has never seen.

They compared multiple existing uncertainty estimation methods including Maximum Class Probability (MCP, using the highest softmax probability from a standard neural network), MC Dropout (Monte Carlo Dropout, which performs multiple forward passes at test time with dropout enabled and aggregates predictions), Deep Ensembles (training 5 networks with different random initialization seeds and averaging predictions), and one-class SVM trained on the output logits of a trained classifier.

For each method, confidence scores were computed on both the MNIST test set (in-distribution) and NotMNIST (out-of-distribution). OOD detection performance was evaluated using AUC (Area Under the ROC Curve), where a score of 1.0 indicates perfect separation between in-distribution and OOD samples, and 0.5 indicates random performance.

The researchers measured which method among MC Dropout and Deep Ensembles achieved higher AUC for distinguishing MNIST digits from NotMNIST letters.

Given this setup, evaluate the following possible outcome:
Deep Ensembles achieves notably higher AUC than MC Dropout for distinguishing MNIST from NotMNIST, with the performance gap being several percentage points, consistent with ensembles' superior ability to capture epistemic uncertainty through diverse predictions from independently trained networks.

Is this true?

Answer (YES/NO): YES